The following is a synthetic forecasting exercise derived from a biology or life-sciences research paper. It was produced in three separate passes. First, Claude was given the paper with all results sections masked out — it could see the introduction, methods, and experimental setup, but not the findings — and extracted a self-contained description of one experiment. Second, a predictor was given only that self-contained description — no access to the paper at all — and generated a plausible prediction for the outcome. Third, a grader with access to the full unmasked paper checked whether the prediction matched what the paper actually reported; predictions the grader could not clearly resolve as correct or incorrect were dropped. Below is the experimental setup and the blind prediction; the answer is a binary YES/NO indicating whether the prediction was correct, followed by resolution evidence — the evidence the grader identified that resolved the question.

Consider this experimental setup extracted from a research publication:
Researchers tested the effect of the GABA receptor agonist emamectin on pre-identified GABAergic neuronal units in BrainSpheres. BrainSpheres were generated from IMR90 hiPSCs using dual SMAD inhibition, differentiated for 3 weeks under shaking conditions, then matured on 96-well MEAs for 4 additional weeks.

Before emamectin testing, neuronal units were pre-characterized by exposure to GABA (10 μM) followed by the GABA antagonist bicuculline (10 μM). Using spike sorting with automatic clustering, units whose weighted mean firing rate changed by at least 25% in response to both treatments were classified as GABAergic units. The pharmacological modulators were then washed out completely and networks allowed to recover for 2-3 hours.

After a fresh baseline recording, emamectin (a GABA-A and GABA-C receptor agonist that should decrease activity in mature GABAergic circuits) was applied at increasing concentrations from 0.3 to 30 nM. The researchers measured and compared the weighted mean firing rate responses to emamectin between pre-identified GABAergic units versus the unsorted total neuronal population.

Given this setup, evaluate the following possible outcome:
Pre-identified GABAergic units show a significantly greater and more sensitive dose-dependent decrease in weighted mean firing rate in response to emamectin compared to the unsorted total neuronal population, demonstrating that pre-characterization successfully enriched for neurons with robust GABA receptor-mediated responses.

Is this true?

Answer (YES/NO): YES